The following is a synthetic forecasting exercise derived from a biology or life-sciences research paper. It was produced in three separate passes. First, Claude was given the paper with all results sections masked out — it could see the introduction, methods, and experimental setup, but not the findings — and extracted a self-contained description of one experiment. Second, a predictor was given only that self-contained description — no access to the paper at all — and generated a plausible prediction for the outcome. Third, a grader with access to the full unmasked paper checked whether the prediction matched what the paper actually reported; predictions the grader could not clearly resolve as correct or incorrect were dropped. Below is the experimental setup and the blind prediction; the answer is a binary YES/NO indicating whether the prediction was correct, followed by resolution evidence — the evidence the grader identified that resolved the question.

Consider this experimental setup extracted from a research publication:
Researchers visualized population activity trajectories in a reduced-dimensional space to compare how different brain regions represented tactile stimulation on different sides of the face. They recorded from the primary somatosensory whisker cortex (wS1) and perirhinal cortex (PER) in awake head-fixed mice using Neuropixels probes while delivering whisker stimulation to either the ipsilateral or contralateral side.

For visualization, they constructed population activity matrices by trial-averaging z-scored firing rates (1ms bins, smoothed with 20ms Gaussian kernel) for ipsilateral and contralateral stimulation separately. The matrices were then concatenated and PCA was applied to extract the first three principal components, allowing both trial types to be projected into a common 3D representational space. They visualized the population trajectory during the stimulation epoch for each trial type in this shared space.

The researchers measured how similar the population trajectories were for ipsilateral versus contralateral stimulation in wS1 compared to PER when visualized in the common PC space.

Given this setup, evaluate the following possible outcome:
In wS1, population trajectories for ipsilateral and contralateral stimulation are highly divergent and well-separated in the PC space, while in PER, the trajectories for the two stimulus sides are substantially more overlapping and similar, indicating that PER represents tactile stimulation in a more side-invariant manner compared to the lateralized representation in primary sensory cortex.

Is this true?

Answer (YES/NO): YES